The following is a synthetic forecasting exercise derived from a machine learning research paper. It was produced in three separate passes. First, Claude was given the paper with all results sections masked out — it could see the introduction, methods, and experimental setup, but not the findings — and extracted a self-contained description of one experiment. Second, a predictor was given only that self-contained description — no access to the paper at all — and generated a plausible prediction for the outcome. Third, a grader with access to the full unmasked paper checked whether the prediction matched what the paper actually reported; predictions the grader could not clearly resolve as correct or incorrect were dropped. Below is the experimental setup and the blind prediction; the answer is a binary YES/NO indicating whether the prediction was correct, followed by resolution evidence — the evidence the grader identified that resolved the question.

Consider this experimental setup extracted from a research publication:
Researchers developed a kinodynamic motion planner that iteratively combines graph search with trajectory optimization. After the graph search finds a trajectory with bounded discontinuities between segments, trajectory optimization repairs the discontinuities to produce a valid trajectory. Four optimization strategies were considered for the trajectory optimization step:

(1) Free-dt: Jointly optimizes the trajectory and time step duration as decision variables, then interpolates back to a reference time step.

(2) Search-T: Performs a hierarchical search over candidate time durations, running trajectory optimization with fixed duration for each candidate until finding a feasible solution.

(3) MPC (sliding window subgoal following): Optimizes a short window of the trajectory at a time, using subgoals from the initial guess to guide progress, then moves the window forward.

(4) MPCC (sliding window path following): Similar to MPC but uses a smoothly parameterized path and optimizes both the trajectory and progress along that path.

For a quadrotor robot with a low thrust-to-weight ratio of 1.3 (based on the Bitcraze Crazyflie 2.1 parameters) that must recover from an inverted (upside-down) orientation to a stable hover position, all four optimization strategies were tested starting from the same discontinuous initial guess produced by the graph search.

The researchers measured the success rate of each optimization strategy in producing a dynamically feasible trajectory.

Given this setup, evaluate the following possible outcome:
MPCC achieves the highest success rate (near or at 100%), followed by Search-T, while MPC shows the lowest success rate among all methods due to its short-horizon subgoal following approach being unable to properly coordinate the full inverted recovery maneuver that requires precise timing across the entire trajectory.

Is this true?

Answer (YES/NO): NO